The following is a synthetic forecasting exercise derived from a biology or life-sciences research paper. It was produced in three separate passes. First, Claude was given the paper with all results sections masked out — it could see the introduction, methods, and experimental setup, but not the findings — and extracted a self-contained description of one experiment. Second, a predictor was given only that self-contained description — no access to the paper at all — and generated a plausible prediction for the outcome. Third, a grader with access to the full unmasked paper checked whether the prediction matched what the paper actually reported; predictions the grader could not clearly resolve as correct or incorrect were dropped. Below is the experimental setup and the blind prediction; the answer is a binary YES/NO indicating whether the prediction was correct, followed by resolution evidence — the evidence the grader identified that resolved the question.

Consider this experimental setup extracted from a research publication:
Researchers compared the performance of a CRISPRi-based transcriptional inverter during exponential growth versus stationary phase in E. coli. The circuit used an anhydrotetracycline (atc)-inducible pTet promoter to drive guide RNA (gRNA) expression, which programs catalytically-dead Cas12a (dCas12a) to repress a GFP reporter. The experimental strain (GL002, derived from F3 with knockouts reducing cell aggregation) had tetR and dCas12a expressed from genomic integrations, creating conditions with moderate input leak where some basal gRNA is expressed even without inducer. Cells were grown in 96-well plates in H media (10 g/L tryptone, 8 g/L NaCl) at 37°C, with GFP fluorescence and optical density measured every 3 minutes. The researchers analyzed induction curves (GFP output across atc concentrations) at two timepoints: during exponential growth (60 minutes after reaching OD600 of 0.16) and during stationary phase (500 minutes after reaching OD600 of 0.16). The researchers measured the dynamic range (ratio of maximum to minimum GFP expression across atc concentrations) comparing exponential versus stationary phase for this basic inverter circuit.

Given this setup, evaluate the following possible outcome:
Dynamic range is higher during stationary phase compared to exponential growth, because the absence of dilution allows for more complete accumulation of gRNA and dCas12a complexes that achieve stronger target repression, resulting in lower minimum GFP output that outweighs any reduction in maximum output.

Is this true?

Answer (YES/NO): NO